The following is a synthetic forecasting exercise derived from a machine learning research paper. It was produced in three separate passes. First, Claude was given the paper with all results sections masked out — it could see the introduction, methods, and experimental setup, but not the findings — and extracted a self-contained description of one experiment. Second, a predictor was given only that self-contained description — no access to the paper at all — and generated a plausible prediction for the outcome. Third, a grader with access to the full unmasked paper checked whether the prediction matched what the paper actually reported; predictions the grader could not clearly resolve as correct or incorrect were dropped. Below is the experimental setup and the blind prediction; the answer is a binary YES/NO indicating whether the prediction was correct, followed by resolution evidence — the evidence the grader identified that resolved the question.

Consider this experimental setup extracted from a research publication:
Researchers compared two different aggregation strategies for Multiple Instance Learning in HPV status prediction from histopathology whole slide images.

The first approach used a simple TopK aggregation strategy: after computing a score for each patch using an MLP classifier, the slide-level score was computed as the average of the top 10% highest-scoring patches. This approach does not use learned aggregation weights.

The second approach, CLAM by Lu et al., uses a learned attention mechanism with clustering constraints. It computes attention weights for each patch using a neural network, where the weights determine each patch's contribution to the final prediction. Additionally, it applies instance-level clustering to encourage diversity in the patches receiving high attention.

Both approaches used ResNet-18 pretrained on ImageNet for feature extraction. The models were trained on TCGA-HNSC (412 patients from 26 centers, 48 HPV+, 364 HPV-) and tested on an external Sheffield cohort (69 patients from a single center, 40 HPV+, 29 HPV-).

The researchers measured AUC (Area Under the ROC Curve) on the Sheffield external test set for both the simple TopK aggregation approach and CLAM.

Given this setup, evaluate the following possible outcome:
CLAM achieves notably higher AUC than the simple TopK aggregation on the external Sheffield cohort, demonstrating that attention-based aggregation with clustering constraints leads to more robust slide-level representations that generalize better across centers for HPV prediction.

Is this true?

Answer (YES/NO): NO